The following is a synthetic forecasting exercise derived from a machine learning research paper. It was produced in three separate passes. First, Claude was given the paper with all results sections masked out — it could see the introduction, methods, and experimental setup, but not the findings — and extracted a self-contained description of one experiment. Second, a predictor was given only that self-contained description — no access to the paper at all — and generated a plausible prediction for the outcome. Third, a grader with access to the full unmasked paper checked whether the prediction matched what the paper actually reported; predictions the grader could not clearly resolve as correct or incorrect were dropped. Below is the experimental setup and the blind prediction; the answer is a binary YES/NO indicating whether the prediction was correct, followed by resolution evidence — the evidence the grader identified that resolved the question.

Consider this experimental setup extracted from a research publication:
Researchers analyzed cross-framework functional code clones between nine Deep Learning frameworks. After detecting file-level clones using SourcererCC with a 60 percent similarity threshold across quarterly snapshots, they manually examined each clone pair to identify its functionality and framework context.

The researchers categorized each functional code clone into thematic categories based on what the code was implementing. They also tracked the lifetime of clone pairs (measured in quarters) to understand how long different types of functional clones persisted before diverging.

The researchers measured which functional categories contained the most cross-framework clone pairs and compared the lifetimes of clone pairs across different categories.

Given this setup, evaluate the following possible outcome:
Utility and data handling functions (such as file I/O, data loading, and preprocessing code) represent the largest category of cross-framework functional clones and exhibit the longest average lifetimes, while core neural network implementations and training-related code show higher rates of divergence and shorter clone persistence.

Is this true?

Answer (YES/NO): NO